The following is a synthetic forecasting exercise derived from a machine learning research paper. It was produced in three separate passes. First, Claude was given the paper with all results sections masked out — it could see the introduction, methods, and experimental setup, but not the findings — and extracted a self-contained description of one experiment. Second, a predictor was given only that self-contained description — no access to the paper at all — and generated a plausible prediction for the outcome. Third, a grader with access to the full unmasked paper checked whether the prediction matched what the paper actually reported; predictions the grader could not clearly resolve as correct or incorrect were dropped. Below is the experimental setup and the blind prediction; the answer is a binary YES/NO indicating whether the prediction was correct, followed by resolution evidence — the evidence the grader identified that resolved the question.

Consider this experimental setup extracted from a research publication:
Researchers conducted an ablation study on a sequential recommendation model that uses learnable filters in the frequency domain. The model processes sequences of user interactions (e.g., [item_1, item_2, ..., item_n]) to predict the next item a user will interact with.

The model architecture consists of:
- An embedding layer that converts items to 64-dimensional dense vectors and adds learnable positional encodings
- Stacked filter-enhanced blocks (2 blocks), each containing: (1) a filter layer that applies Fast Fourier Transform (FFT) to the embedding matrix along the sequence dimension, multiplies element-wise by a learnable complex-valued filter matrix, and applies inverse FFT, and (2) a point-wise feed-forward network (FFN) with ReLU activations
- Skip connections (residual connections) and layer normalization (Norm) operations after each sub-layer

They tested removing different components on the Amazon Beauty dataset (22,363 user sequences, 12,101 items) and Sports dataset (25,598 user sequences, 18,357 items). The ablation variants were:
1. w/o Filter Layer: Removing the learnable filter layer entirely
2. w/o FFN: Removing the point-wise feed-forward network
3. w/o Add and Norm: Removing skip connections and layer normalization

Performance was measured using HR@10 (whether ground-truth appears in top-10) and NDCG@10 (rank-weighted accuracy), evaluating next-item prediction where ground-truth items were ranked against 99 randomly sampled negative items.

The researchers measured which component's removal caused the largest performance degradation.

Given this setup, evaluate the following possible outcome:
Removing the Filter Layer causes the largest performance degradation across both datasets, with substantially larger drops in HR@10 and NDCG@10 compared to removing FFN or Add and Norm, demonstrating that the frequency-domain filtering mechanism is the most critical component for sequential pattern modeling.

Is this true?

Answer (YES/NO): YES